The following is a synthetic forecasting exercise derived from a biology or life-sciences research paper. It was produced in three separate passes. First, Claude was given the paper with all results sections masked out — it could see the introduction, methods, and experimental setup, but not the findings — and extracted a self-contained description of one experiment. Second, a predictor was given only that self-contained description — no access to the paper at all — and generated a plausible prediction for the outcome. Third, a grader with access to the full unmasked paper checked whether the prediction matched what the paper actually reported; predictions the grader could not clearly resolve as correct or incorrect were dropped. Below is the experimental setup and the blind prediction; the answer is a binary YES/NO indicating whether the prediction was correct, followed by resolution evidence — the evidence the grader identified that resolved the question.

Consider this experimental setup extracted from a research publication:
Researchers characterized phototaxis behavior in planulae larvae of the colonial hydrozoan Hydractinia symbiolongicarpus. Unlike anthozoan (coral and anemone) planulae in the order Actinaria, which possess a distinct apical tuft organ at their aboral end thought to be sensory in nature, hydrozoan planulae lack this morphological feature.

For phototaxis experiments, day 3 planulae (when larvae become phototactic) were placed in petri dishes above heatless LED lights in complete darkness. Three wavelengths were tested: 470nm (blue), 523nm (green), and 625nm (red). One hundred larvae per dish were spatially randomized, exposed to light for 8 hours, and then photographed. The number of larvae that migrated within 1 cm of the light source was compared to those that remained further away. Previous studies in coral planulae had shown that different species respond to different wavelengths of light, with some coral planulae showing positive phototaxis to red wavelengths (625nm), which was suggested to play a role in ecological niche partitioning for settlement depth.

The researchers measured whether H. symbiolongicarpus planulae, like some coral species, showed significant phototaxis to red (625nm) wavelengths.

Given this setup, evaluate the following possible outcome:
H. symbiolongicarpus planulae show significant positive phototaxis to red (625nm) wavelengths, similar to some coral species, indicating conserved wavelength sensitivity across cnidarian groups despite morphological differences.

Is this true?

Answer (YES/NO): NO